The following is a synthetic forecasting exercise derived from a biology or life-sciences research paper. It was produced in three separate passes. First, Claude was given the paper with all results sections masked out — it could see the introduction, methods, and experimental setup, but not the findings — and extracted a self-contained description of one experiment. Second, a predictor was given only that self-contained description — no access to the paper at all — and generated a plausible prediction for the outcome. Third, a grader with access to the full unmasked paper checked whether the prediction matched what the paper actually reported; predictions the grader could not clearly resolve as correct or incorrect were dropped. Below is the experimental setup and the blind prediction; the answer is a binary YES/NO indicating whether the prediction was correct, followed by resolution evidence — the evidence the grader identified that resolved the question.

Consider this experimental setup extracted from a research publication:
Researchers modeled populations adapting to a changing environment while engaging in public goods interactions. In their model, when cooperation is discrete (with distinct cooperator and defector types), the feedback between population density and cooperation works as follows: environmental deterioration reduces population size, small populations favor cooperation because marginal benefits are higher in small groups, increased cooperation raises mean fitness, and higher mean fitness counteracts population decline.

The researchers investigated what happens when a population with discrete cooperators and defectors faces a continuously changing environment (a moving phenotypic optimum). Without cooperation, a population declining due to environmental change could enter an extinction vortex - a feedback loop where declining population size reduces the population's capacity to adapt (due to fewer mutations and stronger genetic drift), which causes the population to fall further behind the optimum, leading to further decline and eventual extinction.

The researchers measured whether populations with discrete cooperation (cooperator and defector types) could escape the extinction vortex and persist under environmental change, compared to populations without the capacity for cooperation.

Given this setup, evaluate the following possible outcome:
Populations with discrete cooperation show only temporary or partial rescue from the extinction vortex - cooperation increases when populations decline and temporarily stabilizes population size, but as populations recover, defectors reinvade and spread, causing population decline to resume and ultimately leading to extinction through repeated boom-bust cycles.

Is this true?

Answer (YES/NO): NO